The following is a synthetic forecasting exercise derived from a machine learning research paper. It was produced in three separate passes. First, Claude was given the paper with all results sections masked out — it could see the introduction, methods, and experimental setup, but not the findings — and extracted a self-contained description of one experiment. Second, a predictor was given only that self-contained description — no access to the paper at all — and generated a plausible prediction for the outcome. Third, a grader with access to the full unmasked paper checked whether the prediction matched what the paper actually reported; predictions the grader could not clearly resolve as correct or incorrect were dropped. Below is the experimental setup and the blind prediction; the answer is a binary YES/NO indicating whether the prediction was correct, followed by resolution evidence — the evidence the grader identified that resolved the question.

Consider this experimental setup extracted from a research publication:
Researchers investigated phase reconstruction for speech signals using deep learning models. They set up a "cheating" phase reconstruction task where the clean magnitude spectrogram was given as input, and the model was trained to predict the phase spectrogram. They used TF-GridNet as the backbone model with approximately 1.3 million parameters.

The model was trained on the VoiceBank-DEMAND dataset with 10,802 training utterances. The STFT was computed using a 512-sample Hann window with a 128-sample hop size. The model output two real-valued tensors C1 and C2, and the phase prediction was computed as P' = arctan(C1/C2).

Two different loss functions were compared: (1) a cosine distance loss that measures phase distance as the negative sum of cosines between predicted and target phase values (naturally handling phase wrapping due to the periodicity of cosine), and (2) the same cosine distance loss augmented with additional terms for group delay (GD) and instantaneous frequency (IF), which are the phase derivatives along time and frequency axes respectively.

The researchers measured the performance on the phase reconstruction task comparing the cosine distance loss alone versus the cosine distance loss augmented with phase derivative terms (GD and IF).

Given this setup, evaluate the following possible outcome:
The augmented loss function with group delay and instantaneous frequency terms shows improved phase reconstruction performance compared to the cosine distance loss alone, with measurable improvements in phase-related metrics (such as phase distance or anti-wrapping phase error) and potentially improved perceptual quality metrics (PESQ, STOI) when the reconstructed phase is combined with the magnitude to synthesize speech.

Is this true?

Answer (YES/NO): YES